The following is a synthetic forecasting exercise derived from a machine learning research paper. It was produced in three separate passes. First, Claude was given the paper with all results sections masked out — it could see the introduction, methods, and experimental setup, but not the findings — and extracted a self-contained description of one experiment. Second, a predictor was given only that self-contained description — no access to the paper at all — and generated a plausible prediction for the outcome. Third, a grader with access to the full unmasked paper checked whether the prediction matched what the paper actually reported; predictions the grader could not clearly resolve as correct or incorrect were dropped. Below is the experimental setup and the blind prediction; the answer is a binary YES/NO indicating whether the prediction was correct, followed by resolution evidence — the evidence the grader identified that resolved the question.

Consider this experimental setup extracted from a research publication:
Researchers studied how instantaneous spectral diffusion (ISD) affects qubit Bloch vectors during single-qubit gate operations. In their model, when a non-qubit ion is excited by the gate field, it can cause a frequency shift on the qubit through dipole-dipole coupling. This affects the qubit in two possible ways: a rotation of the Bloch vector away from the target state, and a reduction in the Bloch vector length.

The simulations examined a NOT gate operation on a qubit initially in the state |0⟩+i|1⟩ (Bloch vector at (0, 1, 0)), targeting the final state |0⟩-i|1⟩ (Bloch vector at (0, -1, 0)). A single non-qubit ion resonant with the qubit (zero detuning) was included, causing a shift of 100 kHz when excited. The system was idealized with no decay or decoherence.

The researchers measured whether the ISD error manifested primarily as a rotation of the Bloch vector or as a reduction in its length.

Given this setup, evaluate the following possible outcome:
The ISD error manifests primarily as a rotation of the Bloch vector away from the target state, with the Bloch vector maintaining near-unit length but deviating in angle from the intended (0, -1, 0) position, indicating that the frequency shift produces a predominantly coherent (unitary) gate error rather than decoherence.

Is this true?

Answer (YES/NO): NO